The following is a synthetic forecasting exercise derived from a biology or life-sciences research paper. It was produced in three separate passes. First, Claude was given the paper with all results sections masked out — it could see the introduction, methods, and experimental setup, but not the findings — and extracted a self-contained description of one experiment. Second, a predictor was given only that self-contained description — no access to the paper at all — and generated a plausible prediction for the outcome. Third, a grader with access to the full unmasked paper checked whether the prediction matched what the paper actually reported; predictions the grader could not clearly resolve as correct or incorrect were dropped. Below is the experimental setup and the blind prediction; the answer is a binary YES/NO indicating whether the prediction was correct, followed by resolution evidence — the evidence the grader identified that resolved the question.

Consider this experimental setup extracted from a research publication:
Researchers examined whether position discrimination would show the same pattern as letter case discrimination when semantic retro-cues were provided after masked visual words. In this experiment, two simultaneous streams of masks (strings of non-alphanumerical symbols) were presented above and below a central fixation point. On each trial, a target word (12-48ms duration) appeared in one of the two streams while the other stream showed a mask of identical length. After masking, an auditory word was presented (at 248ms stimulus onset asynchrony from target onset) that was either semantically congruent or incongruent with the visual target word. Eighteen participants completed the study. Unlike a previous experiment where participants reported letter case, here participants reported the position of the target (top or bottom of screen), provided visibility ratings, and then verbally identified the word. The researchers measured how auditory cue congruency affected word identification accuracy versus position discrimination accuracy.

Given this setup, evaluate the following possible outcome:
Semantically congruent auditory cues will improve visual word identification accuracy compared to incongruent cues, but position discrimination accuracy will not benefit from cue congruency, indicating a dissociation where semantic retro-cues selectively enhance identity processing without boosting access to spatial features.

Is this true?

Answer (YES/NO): YES